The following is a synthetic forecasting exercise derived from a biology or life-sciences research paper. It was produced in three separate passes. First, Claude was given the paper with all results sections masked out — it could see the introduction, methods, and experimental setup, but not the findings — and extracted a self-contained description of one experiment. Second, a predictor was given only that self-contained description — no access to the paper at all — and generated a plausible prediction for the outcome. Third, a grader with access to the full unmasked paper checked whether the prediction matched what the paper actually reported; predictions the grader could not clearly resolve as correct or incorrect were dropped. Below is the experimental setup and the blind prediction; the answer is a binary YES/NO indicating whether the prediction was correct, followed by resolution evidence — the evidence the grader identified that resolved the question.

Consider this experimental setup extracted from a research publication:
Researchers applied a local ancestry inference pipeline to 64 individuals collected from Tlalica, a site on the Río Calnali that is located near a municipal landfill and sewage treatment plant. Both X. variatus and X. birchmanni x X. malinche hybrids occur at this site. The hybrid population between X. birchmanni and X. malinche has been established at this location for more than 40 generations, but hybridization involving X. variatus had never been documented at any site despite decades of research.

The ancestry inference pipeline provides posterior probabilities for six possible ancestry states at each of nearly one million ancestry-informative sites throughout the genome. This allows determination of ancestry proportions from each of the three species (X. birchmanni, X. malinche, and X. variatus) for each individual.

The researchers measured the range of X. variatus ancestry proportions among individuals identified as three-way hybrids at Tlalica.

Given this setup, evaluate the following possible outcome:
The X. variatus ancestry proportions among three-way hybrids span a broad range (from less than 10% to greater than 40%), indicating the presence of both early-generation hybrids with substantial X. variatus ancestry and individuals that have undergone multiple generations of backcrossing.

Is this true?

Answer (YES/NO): NO